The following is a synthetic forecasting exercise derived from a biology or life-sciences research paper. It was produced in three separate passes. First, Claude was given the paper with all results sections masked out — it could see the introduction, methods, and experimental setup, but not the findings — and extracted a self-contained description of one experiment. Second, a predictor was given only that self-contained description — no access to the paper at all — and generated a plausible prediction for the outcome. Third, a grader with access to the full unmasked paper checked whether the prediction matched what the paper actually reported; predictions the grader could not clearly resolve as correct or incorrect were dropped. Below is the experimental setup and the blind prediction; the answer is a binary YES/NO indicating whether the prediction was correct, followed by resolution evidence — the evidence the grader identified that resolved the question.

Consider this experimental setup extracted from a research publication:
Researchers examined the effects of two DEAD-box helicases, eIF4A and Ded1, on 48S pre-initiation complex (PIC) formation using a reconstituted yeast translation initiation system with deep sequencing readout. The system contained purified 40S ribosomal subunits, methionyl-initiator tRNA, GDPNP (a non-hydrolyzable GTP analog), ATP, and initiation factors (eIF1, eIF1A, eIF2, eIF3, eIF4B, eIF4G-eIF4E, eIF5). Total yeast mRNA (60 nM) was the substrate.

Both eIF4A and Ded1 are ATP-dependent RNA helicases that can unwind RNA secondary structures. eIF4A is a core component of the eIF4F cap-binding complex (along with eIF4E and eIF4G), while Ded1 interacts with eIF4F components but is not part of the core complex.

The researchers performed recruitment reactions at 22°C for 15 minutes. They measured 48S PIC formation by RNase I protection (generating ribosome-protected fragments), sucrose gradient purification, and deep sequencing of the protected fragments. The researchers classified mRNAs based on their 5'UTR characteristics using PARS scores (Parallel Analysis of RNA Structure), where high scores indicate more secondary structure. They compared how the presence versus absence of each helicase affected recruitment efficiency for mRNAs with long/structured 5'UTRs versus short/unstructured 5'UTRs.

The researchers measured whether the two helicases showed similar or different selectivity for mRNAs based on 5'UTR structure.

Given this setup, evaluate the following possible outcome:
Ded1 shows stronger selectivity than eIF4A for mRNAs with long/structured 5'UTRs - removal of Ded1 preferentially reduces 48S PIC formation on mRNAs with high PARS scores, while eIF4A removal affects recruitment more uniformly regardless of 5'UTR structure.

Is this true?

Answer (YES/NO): YES